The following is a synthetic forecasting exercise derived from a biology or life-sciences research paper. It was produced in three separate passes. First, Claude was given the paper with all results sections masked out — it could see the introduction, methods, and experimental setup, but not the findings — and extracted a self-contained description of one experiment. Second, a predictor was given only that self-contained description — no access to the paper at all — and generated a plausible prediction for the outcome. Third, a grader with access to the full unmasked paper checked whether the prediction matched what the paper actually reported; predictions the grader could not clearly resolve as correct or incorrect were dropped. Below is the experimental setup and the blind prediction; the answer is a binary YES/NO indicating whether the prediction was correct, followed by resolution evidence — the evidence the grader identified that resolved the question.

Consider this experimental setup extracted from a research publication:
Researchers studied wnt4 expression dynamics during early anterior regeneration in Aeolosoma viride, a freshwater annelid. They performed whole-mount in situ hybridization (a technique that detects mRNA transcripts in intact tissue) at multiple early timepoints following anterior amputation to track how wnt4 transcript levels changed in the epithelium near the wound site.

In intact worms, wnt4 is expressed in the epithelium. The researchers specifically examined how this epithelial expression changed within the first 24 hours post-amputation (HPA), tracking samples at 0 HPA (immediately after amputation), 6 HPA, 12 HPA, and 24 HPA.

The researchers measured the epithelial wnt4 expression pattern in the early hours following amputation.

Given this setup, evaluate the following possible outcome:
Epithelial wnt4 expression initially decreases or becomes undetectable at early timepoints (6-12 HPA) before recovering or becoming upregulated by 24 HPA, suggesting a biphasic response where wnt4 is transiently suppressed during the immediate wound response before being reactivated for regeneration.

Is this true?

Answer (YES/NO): NO